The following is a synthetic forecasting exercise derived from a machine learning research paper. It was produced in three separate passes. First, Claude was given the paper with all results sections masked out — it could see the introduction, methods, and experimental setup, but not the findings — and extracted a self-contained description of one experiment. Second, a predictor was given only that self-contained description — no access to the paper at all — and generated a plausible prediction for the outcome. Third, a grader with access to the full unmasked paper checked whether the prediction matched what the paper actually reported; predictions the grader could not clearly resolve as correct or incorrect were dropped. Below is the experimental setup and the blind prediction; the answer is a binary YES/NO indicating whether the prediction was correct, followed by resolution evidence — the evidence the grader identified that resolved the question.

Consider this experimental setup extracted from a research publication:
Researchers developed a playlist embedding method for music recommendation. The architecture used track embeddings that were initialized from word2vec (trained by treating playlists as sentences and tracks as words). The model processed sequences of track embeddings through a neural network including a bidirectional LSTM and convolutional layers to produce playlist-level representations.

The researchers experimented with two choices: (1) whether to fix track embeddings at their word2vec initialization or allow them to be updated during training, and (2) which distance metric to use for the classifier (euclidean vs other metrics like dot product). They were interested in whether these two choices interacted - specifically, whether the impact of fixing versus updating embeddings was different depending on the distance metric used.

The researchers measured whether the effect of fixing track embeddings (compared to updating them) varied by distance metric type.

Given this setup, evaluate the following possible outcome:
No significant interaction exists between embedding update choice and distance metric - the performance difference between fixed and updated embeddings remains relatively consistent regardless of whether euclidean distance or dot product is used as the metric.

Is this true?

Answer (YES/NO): NO